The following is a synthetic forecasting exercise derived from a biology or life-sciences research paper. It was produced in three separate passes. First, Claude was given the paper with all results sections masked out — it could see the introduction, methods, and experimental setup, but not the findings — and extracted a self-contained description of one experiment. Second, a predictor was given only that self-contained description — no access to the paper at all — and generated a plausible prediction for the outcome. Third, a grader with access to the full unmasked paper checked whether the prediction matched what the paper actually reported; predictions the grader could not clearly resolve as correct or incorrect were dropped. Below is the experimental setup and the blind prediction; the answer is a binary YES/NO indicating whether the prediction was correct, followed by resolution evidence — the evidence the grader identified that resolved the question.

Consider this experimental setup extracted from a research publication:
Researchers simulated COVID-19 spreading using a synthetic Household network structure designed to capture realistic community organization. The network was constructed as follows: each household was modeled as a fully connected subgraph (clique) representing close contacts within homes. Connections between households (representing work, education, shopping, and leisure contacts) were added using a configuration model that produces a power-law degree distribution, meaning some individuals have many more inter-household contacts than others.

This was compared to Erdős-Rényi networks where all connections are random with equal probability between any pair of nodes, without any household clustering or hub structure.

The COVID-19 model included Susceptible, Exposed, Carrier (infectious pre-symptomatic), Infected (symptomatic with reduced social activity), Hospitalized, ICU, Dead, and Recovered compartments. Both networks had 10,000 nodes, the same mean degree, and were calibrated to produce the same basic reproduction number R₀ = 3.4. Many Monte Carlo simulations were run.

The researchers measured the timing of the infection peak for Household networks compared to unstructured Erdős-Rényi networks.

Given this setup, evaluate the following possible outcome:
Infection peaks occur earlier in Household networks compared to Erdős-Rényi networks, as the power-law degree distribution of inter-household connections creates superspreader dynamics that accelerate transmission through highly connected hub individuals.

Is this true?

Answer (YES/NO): YES